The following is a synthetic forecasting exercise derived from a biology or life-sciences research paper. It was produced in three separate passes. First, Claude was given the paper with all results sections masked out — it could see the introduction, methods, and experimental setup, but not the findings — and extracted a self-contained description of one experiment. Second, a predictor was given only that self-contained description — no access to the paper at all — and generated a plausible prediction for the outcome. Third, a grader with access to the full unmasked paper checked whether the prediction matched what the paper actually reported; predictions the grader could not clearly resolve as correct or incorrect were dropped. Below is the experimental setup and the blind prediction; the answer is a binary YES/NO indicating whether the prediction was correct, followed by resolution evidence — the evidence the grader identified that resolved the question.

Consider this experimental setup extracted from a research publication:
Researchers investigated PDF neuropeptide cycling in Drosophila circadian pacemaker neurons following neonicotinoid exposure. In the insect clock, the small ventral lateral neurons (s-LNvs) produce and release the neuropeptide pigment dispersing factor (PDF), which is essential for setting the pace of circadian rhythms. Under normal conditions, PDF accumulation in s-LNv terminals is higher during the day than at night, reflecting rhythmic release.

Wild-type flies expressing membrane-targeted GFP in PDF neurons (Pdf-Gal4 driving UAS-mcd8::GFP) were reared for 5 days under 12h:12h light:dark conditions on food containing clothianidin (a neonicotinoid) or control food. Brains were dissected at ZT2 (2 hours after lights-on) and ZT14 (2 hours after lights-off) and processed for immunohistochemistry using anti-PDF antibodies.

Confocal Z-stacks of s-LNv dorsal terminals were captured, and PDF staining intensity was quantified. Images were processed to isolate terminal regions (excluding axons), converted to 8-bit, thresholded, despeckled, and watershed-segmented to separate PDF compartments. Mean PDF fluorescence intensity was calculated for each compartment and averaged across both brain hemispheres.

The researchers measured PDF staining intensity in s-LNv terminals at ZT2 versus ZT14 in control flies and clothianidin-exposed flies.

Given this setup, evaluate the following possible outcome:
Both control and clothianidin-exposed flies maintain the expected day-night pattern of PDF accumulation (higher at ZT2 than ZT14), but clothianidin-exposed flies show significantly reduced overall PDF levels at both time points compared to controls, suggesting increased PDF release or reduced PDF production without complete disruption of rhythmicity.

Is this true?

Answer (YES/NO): NO